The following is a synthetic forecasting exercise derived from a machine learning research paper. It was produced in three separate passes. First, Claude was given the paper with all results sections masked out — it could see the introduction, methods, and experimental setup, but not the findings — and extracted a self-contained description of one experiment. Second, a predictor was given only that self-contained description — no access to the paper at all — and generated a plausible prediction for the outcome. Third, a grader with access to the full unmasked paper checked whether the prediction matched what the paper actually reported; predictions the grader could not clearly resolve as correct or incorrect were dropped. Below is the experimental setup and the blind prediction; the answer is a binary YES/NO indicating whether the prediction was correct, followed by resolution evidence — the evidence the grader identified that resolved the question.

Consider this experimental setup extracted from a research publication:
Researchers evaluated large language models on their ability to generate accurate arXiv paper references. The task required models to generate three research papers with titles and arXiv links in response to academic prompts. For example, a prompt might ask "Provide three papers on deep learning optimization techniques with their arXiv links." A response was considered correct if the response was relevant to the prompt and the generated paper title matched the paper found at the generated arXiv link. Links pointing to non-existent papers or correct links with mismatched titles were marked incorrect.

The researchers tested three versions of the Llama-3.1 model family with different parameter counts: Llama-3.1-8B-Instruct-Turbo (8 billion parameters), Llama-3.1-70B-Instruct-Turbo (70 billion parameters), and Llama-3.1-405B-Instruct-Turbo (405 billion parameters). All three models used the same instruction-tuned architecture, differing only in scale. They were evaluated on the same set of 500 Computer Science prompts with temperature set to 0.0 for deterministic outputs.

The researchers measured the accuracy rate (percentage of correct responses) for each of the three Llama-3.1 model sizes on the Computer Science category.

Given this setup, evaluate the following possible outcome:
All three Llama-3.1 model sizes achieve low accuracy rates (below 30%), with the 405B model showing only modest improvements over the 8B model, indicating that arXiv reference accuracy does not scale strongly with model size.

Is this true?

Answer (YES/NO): NO